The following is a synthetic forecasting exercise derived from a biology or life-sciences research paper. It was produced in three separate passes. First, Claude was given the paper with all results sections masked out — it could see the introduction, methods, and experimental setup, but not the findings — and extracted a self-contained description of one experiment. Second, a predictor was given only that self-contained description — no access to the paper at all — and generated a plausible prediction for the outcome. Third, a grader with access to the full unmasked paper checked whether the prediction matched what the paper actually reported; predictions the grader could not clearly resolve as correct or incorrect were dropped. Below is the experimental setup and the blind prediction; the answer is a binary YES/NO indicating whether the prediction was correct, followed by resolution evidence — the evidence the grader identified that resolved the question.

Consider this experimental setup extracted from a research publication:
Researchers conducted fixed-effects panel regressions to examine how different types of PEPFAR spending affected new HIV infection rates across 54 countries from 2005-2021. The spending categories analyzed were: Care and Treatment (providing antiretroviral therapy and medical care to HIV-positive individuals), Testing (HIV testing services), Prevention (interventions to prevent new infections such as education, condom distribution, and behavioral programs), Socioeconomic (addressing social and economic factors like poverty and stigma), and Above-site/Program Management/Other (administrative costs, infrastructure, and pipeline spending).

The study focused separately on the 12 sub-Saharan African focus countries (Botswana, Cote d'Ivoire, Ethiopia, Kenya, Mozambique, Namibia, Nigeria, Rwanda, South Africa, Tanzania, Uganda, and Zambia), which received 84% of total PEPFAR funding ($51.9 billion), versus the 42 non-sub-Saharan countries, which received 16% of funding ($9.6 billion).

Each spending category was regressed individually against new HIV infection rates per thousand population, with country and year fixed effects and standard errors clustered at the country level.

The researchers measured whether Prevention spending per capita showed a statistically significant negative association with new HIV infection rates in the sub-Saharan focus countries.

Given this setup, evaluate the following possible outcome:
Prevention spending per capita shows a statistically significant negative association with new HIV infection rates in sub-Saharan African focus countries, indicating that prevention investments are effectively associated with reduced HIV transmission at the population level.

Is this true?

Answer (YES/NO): NO